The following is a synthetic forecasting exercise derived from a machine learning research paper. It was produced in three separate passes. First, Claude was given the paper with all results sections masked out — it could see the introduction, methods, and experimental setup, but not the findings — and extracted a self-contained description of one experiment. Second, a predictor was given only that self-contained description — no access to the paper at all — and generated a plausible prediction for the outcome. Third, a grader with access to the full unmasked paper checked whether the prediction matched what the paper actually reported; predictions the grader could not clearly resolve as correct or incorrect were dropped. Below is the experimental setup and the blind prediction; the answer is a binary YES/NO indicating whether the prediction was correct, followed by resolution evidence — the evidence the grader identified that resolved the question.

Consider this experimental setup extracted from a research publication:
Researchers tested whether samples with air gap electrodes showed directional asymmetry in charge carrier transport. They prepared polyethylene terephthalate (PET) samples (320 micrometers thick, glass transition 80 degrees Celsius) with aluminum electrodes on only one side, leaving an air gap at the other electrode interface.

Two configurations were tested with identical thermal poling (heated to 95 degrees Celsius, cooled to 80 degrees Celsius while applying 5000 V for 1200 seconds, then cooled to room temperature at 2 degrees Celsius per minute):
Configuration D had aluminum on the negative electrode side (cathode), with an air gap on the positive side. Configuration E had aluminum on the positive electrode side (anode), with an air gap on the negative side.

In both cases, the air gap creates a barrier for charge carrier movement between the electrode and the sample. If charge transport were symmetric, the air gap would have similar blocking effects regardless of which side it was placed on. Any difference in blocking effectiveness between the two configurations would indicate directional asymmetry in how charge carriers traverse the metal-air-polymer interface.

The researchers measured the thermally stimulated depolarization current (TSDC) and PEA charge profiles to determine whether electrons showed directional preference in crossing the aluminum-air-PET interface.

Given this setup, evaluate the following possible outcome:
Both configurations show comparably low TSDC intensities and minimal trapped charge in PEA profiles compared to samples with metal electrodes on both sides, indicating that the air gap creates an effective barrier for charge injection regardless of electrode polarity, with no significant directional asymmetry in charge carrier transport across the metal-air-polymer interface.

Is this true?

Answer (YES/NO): NO